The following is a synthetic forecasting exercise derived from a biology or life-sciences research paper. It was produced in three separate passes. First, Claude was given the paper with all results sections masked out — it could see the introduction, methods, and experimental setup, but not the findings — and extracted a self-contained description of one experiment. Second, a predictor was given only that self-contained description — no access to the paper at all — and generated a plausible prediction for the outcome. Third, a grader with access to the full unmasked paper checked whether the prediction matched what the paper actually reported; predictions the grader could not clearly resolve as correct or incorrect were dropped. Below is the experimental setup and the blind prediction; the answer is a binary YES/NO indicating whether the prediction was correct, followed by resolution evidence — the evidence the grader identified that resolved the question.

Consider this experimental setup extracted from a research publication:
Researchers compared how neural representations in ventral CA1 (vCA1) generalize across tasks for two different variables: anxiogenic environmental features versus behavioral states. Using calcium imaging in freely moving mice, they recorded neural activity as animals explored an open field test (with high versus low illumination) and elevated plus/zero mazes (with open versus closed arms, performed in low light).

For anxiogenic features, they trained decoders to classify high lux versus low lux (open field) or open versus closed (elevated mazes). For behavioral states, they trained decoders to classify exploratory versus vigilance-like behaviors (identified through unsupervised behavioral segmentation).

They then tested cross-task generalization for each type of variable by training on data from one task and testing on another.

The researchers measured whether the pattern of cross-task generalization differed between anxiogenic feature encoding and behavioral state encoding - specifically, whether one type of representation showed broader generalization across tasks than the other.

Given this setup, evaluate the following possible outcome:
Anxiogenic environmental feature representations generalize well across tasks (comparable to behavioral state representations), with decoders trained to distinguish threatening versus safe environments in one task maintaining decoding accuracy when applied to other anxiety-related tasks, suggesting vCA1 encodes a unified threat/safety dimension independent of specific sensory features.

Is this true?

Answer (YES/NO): NO